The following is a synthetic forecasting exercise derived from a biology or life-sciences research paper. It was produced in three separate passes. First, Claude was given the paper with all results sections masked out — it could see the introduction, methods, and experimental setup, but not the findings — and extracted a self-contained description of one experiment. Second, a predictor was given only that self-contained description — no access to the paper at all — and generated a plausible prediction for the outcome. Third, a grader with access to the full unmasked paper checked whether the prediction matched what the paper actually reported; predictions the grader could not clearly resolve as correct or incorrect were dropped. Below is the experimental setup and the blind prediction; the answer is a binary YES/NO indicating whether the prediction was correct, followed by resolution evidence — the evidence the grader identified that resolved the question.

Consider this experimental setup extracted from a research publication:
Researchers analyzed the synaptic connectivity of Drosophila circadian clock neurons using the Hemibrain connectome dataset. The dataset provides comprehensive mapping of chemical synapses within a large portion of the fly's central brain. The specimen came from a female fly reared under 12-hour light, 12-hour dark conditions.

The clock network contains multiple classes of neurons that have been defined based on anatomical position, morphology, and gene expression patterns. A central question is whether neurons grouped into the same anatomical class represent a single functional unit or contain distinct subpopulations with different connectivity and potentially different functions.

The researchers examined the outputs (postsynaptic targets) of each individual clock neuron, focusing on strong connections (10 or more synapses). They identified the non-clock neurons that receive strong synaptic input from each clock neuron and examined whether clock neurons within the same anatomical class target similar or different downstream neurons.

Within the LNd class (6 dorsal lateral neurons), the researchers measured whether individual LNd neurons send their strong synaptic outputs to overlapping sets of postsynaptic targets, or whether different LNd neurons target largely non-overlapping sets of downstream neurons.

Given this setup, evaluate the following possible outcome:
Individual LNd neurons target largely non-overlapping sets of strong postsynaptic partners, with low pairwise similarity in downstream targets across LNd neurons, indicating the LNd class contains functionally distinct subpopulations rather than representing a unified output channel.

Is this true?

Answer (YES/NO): YES